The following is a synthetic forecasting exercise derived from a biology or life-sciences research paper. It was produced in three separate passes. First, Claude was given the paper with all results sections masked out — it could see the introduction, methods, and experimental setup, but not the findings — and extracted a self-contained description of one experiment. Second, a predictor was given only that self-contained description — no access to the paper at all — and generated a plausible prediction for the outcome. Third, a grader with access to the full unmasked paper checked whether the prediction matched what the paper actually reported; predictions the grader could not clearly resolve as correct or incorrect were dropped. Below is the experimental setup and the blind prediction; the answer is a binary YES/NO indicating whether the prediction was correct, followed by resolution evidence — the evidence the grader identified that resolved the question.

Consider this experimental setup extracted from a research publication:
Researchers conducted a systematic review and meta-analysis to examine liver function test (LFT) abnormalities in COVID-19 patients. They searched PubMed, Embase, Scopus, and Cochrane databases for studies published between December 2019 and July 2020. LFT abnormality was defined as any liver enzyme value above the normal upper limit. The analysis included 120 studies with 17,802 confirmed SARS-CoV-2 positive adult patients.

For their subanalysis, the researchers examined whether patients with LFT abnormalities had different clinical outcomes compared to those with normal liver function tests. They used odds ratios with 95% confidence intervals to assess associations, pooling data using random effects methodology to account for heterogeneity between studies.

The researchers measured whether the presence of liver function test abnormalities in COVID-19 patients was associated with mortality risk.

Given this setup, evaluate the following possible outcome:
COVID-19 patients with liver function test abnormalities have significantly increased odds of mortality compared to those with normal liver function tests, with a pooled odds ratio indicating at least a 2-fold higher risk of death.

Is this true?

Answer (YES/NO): NO